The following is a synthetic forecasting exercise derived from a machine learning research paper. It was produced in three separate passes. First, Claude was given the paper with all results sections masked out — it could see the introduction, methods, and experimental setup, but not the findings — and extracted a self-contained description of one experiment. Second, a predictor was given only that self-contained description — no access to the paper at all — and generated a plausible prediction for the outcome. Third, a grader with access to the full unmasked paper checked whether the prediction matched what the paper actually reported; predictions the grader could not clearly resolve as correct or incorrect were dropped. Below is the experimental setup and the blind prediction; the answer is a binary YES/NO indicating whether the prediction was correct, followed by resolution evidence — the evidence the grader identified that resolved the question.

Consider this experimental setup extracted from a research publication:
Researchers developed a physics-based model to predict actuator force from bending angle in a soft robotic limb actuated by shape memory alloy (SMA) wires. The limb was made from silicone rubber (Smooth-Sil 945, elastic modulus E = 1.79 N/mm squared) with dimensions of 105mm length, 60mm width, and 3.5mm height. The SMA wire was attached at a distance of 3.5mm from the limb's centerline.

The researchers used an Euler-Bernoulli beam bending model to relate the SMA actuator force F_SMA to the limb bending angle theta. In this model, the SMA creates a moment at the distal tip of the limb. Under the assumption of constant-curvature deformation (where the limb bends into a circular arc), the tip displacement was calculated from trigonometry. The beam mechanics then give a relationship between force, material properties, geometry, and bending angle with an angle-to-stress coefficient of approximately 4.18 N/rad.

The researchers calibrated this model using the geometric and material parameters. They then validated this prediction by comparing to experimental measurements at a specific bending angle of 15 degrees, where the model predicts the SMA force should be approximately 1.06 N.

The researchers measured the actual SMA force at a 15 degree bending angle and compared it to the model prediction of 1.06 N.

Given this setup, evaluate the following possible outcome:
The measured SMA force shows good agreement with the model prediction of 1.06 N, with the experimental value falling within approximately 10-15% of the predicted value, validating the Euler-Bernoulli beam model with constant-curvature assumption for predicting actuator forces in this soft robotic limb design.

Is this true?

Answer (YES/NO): NO